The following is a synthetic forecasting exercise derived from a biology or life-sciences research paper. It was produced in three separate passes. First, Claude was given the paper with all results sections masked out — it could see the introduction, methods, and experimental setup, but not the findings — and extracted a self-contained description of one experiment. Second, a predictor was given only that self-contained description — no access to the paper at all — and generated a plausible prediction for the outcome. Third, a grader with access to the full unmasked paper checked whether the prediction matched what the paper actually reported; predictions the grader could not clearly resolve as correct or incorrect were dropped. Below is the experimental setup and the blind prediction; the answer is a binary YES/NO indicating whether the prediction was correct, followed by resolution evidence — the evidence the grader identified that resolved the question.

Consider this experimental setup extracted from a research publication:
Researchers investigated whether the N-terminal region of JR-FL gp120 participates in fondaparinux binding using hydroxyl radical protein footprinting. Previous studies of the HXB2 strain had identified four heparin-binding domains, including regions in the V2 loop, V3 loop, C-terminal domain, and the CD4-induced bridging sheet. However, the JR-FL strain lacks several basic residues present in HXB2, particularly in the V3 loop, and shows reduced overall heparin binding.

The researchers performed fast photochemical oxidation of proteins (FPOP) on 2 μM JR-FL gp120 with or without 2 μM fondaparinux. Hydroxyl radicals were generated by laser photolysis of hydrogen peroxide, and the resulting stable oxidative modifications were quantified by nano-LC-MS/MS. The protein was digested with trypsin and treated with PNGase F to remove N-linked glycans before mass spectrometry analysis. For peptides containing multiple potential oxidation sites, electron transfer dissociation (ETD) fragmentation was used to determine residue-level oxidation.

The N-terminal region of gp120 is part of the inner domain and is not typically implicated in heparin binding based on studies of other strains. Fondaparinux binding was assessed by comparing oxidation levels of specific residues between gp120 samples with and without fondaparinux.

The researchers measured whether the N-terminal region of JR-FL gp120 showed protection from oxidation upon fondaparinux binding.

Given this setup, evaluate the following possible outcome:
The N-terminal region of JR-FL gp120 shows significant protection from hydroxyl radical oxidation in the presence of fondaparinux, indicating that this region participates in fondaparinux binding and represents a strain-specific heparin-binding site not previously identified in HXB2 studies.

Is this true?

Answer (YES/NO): NO